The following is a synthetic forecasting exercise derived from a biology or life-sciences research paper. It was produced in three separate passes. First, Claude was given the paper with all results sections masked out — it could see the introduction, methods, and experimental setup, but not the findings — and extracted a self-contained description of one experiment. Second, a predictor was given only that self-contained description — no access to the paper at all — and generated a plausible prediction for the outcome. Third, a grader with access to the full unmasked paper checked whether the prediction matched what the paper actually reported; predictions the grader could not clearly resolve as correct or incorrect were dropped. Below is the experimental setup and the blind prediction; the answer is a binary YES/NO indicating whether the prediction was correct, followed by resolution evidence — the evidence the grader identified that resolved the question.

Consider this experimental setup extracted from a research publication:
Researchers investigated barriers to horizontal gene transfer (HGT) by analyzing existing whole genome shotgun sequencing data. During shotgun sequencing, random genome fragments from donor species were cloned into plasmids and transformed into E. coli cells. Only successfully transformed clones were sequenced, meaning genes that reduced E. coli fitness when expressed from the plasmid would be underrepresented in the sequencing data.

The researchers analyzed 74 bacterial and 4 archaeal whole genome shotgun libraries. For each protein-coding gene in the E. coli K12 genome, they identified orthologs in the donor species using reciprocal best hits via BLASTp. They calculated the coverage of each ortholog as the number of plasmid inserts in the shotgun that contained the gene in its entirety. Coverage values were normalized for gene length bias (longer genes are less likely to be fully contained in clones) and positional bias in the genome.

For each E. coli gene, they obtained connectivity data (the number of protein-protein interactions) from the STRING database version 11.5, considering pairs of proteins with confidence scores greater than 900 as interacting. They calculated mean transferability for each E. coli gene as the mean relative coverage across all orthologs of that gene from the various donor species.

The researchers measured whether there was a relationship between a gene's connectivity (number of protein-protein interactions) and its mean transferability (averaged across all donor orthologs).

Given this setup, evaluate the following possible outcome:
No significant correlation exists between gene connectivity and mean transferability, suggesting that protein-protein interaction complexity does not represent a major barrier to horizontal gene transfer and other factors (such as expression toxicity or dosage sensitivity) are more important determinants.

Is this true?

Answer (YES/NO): NO